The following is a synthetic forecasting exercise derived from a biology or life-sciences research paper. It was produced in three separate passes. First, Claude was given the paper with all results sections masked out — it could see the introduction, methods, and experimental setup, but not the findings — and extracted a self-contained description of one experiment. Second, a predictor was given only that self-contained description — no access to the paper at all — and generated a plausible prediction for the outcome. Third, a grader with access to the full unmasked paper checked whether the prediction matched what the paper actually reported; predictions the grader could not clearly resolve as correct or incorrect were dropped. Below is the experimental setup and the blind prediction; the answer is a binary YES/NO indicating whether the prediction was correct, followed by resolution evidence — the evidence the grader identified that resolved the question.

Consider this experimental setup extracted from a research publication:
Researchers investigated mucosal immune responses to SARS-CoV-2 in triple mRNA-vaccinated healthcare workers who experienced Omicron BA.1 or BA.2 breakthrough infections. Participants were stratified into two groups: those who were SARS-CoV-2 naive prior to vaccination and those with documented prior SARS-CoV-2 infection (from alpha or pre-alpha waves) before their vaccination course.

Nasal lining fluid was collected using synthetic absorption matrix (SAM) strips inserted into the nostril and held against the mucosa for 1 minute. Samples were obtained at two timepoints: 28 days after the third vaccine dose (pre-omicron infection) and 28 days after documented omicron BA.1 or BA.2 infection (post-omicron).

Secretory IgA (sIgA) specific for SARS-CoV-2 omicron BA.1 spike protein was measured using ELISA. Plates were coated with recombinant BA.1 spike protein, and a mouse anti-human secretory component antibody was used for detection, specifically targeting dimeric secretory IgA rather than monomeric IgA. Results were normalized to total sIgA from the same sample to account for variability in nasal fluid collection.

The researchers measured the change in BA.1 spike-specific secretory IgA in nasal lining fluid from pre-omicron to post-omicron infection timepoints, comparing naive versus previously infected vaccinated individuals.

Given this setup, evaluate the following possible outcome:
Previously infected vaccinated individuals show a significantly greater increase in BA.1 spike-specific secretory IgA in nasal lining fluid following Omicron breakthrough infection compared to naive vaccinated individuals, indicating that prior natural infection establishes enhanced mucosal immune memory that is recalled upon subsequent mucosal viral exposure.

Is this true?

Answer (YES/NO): NO